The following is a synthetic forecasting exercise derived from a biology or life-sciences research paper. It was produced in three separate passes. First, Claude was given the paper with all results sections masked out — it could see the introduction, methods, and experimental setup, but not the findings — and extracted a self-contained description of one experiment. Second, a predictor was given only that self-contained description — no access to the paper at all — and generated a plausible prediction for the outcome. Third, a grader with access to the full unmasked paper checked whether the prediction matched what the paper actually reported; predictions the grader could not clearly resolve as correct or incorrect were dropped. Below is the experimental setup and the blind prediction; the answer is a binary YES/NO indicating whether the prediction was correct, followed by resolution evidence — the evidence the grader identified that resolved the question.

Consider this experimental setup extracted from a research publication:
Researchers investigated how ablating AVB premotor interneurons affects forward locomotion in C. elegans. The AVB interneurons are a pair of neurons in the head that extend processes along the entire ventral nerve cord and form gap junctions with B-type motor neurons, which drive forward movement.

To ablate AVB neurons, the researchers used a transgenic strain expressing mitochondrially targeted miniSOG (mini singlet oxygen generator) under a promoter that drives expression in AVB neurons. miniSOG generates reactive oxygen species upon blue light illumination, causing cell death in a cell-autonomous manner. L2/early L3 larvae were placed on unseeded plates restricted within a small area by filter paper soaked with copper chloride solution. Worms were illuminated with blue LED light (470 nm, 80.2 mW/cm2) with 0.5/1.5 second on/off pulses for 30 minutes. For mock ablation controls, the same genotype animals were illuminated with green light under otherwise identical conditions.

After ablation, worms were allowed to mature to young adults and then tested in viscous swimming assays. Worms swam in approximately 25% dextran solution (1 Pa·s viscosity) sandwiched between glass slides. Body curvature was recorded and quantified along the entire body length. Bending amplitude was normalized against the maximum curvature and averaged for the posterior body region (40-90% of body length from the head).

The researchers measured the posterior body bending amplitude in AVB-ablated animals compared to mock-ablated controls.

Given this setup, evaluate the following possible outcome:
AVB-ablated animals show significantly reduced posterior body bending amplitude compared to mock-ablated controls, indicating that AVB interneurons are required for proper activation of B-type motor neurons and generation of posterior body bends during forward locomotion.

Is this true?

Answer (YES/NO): YES